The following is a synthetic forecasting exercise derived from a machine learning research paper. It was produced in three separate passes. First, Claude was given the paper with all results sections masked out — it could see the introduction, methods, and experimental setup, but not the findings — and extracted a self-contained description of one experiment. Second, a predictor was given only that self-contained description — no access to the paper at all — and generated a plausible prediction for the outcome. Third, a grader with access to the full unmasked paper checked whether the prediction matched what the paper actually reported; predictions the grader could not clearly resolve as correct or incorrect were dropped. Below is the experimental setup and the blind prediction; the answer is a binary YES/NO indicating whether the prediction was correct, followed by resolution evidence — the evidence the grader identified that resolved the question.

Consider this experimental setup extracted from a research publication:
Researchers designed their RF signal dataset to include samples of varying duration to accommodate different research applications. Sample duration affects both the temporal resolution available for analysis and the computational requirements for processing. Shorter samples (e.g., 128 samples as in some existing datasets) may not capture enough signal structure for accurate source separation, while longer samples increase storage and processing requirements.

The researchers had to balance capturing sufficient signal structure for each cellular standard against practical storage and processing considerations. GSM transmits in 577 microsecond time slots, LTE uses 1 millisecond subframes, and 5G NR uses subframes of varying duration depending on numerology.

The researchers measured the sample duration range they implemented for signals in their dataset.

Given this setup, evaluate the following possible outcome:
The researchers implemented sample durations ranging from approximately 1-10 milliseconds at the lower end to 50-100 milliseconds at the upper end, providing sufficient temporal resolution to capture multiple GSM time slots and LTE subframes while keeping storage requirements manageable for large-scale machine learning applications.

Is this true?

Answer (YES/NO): NO